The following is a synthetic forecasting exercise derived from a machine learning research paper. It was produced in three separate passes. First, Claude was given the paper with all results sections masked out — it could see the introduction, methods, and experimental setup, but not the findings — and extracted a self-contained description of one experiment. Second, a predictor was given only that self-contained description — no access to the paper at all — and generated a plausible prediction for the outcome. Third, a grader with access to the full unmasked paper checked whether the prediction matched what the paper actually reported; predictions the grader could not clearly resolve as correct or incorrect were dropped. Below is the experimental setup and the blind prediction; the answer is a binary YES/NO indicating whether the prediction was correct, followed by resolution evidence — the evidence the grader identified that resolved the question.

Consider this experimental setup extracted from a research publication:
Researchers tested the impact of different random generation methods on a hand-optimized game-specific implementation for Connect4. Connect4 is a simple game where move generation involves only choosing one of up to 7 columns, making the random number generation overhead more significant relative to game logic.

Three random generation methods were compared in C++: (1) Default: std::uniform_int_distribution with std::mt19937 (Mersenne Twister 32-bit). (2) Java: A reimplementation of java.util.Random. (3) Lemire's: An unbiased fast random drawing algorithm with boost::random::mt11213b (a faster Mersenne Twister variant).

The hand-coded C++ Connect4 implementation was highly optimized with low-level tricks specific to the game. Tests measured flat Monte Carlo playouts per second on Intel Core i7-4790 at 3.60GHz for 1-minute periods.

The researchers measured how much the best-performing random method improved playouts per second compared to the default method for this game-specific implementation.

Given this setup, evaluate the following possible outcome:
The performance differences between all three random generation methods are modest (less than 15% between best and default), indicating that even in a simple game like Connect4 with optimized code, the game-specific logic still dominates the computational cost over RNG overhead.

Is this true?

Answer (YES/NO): NO